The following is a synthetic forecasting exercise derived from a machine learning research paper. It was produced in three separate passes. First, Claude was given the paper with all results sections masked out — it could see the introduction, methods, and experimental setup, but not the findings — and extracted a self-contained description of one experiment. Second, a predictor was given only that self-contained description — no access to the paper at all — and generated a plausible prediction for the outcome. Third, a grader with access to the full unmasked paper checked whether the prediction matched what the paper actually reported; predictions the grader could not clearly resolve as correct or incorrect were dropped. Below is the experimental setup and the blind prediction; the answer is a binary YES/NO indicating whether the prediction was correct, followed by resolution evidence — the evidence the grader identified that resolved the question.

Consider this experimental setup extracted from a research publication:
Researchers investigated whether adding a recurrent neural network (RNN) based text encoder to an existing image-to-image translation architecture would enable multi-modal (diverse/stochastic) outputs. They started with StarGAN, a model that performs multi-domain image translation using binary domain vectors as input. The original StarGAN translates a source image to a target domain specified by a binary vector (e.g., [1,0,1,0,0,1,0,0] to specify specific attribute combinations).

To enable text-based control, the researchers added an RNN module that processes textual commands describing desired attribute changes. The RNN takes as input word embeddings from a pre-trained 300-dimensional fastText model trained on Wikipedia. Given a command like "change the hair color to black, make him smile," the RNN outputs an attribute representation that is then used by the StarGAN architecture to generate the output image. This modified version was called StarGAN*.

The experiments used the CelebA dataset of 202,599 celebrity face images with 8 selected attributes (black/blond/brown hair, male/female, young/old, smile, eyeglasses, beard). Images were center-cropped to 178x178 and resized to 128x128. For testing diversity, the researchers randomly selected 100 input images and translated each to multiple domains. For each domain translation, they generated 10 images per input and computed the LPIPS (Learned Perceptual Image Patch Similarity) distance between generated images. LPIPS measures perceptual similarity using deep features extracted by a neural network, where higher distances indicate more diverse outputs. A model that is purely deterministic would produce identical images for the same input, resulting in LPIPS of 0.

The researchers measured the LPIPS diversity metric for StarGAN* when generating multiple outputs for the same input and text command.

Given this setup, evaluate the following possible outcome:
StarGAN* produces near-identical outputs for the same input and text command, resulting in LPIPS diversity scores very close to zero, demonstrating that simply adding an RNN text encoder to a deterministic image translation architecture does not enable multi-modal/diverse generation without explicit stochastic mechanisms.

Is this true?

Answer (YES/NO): YES